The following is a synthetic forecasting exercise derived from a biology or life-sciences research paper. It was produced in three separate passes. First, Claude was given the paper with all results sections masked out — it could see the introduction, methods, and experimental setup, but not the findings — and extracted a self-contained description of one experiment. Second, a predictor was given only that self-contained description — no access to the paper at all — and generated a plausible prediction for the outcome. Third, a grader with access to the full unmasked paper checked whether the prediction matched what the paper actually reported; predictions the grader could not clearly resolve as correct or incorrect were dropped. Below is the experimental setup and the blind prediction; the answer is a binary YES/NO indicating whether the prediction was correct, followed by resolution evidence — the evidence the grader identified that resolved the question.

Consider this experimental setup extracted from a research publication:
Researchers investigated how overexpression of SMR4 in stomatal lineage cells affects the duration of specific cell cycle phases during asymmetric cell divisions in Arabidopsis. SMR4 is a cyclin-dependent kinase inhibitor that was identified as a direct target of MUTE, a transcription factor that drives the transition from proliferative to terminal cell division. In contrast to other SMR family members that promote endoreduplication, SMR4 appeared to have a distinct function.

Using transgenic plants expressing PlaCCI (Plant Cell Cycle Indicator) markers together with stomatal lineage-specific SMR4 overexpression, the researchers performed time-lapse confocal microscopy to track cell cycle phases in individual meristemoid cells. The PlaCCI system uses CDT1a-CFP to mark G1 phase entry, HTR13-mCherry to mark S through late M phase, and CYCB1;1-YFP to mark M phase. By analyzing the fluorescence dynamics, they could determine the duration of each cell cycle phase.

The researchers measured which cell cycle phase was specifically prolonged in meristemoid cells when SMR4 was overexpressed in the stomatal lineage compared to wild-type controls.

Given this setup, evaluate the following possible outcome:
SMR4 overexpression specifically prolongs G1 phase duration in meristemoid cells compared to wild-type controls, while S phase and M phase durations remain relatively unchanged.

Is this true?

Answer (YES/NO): YES